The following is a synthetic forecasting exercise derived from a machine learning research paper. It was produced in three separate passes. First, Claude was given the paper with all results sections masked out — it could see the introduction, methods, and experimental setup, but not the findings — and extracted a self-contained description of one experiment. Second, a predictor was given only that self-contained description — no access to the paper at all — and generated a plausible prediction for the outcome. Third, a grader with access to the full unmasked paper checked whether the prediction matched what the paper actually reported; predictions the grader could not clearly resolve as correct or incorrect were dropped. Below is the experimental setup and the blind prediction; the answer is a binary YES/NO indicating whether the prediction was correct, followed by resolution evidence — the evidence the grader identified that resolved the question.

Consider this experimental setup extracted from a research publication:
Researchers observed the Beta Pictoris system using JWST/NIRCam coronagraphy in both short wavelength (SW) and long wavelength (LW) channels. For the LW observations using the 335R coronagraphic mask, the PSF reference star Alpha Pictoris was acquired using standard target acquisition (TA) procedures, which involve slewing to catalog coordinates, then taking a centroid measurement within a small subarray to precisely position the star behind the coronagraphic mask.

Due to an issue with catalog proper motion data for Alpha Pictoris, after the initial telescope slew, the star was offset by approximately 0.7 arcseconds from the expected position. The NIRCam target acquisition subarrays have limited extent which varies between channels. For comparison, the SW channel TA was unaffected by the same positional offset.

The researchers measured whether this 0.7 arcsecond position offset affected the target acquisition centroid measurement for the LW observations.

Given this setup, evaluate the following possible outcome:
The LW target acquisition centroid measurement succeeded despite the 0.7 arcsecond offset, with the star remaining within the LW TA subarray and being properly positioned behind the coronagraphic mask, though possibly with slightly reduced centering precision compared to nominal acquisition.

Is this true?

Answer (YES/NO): NO